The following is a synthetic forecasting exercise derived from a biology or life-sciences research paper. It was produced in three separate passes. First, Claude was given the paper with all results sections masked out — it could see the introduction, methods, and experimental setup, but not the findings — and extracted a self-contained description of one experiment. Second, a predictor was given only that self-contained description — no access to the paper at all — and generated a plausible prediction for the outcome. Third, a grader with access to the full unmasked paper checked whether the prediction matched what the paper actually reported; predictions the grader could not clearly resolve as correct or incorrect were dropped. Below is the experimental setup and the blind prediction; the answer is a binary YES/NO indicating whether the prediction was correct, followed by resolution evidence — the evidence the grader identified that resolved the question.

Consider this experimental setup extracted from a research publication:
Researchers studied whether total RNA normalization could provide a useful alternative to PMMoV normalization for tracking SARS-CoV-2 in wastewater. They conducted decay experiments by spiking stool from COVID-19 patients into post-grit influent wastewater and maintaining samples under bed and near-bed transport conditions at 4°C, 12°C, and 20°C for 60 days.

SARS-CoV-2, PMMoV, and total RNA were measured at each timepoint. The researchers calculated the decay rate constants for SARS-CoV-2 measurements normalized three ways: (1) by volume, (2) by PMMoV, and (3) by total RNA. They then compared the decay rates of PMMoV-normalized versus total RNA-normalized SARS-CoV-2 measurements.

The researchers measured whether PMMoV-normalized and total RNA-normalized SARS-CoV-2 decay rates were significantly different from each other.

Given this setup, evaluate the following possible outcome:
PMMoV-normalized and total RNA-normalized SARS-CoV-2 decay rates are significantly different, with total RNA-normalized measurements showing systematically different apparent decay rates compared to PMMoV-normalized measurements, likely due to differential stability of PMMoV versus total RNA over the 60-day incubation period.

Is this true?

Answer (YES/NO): YES